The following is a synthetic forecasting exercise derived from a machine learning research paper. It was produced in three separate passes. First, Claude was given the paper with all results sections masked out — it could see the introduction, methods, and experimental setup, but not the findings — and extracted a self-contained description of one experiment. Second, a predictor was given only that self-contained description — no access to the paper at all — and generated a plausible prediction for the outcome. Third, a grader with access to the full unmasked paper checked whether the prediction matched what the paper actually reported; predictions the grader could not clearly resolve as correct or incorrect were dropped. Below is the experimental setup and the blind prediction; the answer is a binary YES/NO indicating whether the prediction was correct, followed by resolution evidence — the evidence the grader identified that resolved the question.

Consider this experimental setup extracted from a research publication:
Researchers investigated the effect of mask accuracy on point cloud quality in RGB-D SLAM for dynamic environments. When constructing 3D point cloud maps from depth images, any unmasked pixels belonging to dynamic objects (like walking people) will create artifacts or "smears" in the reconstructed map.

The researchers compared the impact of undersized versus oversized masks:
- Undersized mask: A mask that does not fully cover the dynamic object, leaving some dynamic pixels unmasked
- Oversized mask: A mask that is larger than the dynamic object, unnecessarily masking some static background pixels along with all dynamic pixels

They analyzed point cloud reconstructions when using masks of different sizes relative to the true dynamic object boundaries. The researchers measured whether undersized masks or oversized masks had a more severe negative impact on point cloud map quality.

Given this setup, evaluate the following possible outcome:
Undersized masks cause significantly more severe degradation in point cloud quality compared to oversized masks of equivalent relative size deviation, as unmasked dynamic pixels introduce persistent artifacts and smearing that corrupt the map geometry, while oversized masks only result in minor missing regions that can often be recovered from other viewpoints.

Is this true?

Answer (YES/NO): YES